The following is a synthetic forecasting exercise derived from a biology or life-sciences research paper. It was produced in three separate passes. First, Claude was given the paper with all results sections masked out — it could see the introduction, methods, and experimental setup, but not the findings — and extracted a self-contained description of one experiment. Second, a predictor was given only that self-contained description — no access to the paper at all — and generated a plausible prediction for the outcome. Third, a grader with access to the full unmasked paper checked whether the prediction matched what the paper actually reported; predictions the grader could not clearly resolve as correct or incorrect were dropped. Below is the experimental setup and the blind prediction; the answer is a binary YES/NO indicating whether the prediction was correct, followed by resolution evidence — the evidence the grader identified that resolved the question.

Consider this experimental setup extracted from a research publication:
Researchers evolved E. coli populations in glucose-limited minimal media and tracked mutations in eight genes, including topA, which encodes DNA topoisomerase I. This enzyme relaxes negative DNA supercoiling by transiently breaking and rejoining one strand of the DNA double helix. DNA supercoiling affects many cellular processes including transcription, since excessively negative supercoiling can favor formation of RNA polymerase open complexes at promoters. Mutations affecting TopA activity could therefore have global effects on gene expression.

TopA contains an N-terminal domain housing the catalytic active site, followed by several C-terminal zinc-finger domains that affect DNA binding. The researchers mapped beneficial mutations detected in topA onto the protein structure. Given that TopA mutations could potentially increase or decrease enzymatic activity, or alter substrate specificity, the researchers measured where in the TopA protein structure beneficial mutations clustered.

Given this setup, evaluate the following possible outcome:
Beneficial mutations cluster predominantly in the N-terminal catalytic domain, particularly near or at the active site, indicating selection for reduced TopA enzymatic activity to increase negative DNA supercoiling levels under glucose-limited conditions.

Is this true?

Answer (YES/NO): NO